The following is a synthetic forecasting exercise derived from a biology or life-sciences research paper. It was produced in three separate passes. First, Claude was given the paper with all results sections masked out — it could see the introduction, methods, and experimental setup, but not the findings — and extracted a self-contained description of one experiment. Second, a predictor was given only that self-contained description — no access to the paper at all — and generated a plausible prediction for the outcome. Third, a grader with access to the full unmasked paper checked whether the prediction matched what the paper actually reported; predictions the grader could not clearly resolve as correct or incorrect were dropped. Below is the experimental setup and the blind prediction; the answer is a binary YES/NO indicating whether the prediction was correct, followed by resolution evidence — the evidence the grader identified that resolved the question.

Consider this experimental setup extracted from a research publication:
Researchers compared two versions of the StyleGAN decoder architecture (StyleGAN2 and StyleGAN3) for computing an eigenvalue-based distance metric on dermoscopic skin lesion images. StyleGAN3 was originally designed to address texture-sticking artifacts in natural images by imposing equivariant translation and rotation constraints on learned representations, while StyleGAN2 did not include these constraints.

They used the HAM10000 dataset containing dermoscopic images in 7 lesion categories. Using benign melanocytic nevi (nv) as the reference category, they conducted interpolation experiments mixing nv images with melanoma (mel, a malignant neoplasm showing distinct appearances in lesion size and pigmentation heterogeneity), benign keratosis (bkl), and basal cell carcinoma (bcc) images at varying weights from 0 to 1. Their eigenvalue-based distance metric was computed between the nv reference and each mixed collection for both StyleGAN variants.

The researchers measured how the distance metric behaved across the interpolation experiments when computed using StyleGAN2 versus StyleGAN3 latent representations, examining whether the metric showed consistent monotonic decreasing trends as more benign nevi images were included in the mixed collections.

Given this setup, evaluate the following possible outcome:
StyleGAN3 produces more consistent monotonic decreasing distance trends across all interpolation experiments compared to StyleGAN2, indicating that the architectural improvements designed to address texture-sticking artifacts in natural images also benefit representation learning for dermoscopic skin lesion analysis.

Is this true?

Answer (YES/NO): NO